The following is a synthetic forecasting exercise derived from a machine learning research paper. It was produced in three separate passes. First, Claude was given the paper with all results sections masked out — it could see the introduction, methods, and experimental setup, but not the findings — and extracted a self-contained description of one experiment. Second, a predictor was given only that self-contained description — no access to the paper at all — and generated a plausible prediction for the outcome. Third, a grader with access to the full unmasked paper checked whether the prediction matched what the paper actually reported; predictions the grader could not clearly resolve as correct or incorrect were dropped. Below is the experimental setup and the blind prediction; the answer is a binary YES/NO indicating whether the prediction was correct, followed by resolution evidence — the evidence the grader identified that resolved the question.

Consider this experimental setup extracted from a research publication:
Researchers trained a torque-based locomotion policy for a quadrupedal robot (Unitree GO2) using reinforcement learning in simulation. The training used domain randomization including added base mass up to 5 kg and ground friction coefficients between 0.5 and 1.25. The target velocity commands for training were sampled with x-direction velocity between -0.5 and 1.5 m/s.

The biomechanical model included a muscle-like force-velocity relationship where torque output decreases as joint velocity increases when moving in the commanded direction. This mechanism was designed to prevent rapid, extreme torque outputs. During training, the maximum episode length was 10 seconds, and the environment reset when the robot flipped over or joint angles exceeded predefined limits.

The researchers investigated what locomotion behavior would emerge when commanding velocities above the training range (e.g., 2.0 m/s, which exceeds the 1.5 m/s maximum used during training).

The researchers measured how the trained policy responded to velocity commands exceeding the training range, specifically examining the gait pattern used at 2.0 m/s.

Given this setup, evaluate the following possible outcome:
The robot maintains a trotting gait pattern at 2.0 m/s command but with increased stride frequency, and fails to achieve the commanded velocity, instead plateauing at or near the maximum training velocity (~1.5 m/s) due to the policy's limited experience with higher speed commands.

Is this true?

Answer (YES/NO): NO